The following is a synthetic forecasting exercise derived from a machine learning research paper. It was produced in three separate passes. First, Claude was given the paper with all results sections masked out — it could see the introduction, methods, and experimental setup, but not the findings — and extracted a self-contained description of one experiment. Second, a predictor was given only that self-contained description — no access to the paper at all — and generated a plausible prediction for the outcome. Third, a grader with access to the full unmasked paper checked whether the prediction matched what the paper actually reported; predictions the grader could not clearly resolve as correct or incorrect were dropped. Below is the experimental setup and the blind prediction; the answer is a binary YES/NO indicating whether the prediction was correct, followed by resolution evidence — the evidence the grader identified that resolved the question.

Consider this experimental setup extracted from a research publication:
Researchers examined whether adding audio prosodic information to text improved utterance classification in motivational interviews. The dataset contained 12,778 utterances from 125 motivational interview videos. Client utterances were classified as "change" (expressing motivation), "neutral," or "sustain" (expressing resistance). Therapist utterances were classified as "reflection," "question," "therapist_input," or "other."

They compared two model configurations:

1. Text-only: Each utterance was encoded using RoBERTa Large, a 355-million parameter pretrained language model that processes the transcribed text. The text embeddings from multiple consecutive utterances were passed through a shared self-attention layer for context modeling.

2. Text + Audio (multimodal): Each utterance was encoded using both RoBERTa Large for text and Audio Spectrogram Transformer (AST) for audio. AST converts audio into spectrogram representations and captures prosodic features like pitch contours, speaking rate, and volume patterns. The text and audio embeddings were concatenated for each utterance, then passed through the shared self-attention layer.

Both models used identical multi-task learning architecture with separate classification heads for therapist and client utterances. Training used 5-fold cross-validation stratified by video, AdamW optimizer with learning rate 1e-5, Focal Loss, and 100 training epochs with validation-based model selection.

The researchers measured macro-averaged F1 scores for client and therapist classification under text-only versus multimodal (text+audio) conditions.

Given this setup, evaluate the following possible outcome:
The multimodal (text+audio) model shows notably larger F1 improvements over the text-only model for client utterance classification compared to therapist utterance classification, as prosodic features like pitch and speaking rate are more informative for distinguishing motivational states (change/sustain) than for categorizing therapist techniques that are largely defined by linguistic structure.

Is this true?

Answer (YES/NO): NO